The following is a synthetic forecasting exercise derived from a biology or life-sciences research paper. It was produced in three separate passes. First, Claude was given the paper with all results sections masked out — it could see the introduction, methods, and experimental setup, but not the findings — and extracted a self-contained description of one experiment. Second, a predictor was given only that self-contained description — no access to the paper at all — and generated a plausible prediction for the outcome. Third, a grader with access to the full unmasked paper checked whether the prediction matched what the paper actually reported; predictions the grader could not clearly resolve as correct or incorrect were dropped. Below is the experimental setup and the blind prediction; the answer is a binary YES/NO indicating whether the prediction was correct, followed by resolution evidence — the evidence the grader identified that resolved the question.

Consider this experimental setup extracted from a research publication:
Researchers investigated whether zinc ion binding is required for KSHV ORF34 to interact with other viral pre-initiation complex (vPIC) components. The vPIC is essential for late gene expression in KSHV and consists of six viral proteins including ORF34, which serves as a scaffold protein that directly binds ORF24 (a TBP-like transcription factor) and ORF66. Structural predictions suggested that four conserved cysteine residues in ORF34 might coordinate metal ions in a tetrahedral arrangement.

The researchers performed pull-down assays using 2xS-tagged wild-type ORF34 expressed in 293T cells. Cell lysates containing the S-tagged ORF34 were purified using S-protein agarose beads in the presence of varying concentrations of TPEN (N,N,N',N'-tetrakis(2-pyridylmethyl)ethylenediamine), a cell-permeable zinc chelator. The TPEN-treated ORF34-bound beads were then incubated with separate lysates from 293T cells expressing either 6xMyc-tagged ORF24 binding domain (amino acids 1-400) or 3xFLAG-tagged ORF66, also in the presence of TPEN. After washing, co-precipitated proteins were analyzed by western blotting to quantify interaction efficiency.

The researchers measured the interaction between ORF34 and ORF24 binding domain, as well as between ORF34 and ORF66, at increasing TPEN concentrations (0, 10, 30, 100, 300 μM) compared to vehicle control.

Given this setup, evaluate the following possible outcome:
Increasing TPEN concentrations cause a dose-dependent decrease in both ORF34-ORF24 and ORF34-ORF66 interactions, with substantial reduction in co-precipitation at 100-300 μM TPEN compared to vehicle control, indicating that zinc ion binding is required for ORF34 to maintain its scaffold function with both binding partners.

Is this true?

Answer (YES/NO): YES